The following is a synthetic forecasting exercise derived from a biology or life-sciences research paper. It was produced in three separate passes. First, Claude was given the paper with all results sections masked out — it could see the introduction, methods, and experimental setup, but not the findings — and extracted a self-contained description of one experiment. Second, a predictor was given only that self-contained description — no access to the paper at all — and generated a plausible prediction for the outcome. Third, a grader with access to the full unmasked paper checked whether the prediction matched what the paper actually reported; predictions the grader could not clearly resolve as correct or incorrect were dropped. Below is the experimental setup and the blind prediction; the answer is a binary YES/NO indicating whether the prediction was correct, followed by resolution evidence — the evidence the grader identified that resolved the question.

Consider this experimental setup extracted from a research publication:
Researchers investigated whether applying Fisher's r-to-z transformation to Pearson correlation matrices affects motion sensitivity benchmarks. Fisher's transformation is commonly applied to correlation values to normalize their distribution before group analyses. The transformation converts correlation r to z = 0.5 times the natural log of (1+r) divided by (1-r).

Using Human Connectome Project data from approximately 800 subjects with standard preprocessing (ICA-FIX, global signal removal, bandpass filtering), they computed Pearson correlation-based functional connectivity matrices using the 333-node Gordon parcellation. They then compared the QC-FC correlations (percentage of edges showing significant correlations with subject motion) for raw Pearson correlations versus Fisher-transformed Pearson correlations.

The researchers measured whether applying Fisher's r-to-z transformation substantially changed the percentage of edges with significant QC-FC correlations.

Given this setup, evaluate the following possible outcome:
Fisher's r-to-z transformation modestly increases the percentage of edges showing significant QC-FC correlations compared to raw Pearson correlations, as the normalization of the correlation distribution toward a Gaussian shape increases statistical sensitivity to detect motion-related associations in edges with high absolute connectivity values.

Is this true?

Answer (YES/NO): NO